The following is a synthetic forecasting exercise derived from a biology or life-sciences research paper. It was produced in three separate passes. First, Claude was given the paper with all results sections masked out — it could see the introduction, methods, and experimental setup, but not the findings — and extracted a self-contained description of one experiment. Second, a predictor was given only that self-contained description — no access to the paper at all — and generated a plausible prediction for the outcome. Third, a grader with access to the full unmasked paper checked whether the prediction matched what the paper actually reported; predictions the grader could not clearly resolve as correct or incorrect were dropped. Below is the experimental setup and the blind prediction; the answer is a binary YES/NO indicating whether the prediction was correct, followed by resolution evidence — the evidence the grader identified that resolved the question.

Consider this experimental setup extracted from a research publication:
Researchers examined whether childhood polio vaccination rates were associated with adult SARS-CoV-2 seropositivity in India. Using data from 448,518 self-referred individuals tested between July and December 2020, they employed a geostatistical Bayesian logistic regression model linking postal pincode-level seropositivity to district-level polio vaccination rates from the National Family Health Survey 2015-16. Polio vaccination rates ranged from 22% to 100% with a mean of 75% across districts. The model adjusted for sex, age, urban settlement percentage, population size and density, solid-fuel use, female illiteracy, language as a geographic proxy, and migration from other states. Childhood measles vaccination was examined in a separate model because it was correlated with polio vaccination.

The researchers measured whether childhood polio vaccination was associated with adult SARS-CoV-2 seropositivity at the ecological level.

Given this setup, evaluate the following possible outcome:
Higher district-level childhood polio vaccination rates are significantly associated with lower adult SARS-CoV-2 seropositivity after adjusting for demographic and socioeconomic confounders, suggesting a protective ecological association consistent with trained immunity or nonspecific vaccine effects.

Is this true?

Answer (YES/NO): NO